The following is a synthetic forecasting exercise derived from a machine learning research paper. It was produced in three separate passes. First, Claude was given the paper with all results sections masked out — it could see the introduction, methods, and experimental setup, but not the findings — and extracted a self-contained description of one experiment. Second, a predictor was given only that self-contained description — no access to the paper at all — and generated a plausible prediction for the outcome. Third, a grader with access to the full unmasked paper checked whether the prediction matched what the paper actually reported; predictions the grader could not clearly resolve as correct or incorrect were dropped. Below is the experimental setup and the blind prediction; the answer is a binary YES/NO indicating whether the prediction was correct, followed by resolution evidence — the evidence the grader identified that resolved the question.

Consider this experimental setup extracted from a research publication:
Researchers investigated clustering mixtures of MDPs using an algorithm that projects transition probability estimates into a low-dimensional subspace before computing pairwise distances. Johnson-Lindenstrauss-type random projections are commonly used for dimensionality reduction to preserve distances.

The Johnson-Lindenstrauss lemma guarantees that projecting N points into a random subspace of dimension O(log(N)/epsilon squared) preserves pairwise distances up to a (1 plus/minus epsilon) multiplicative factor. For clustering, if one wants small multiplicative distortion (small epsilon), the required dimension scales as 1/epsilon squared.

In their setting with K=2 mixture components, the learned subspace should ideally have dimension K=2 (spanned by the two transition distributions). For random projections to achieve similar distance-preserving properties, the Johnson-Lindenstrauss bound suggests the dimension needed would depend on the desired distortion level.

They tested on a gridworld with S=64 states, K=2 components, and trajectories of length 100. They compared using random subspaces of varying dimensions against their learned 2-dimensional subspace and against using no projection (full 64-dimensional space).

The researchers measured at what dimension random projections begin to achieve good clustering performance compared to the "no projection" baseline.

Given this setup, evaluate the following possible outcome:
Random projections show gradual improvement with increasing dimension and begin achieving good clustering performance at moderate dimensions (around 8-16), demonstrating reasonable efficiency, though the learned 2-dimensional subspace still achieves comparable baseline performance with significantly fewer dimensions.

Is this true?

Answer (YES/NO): NO